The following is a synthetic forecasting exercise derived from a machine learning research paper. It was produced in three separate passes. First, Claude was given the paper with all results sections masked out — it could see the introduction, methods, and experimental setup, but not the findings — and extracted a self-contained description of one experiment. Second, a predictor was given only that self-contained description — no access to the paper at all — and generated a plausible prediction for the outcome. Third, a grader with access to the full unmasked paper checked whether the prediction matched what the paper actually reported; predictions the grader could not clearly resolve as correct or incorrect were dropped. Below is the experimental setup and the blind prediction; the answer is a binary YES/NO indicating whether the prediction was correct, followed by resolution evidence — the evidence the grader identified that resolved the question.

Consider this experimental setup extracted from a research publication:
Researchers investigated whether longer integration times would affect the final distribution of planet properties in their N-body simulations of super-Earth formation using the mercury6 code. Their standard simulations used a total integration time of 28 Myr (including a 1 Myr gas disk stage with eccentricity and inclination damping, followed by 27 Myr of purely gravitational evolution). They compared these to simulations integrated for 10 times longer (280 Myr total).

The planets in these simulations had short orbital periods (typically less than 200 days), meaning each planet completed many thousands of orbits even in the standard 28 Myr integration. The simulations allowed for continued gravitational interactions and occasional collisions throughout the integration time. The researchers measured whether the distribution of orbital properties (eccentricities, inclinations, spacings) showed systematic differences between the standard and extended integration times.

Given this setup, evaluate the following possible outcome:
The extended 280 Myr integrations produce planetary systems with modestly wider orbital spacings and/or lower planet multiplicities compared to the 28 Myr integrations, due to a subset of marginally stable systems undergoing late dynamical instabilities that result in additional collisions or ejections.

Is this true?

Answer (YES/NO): NO